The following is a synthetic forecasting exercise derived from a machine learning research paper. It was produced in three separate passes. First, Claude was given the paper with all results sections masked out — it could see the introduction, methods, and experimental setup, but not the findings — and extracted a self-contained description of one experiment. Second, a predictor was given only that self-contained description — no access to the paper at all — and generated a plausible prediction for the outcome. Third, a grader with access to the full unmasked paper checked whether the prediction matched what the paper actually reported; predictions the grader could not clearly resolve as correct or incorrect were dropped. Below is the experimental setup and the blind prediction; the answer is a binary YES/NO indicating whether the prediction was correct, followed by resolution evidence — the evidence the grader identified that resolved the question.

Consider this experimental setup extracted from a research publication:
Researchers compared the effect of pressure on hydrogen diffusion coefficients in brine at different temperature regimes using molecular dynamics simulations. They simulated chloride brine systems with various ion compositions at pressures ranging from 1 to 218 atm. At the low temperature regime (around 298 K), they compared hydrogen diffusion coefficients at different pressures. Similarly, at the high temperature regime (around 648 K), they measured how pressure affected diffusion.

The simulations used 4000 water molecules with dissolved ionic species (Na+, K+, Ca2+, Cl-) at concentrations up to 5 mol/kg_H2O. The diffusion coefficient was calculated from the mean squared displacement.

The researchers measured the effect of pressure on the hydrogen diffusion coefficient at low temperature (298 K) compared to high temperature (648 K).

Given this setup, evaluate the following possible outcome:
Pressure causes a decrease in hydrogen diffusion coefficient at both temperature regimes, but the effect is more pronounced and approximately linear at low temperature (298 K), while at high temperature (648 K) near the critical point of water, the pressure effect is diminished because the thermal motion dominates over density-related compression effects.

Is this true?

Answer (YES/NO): NO